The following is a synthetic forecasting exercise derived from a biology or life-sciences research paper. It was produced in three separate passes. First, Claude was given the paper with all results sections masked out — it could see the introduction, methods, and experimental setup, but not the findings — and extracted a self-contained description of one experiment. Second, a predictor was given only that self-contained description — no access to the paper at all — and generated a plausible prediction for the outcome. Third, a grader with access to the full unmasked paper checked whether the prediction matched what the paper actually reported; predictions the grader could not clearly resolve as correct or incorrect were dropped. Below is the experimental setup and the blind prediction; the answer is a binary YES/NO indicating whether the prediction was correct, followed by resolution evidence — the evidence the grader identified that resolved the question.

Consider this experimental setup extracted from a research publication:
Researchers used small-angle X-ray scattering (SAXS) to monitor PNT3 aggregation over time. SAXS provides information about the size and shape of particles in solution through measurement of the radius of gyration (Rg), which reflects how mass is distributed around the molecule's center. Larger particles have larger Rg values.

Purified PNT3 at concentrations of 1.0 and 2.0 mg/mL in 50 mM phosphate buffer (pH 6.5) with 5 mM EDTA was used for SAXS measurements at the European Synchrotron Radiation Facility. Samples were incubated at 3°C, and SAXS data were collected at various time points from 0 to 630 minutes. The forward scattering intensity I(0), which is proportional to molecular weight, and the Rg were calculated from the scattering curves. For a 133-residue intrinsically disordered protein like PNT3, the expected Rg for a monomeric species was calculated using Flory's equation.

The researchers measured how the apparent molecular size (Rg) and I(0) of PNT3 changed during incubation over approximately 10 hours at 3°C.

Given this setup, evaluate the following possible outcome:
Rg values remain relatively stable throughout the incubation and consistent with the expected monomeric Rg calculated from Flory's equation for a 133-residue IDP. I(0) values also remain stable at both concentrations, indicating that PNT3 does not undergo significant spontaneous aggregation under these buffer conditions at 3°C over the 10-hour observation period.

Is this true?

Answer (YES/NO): NO